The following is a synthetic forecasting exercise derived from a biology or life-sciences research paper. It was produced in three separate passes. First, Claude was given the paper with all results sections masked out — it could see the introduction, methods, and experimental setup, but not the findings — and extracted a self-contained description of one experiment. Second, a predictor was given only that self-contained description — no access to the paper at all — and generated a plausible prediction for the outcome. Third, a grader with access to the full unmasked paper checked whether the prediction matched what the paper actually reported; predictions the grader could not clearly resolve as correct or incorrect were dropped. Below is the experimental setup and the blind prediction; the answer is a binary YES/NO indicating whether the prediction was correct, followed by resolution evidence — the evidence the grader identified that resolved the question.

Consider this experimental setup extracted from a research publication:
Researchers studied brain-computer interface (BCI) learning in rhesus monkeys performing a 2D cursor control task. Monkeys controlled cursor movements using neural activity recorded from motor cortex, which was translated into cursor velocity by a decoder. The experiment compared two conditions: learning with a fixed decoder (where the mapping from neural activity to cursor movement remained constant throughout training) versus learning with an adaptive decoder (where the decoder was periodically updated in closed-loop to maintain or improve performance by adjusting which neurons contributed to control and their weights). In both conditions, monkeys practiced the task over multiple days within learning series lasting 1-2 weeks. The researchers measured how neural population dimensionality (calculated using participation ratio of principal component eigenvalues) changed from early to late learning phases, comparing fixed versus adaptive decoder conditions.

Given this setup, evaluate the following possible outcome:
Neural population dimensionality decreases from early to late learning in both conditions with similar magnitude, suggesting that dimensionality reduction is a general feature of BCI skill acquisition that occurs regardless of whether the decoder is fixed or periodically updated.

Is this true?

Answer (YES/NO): NO